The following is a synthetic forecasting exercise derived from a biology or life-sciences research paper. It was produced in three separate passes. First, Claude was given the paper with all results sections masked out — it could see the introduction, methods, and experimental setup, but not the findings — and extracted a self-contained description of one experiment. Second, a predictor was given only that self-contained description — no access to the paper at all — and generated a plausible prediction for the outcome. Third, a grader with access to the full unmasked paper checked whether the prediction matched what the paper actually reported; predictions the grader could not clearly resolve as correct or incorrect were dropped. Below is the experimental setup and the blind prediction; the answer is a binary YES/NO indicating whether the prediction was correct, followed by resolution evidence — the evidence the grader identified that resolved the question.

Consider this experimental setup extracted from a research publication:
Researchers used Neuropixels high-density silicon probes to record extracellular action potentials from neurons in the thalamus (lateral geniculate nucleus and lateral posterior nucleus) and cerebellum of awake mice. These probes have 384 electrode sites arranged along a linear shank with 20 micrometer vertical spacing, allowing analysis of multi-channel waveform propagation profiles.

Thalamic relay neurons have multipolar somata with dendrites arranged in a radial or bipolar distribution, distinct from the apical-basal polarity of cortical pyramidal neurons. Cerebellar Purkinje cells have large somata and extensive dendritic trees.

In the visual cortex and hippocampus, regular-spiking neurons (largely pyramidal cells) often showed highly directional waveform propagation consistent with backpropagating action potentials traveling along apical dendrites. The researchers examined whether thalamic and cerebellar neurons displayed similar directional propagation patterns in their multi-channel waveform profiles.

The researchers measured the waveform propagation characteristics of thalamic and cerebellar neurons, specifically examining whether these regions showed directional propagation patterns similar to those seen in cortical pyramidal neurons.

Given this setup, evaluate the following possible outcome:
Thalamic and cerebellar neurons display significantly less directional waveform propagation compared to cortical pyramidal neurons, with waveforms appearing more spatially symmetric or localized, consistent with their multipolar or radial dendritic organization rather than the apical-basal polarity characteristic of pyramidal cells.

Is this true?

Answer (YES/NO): YES